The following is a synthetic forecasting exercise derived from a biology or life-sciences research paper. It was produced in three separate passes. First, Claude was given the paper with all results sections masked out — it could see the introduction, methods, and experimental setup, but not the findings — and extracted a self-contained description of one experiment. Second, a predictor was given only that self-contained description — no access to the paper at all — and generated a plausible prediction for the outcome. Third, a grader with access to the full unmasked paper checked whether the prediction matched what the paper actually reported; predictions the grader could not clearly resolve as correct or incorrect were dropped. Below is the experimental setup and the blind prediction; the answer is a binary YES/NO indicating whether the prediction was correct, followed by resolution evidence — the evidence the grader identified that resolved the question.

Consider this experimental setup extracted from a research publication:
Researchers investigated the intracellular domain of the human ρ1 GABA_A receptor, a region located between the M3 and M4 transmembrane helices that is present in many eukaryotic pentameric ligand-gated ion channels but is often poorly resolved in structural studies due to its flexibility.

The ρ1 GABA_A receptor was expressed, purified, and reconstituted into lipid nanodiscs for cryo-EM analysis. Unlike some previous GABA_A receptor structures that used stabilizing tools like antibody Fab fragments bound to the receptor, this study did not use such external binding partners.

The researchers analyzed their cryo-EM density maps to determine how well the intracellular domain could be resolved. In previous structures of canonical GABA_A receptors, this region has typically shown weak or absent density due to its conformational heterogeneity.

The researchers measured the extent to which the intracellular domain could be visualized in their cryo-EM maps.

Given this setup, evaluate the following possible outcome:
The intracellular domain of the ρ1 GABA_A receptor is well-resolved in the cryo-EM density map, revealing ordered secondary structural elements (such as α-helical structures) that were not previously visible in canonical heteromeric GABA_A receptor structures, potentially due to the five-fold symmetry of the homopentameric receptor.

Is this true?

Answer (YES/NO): NO